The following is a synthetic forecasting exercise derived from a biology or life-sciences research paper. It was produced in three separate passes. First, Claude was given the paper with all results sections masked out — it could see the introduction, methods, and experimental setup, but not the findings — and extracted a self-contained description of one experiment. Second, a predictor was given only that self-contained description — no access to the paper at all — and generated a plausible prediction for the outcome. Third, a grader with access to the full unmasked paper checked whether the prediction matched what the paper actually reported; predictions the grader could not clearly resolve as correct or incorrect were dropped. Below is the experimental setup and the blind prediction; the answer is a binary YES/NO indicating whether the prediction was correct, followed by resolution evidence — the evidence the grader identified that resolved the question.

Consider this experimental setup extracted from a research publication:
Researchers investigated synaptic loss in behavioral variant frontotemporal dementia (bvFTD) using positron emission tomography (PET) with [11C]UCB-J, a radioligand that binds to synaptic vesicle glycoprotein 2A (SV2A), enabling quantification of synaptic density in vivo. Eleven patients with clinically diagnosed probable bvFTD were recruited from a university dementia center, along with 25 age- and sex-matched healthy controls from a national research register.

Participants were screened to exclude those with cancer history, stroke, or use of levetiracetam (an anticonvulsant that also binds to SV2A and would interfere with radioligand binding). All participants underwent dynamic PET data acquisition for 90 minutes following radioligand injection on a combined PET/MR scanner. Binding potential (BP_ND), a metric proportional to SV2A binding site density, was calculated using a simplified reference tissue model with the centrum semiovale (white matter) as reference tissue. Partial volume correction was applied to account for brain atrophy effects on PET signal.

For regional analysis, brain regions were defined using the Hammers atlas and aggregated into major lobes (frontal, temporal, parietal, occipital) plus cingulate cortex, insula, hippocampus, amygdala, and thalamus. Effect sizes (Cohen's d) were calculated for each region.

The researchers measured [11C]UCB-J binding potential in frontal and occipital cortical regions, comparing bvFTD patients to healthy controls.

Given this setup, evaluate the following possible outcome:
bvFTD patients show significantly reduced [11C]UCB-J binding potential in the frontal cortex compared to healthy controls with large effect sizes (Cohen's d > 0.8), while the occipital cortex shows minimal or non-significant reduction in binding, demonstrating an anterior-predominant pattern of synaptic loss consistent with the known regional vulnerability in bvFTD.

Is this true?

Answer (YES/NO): YES